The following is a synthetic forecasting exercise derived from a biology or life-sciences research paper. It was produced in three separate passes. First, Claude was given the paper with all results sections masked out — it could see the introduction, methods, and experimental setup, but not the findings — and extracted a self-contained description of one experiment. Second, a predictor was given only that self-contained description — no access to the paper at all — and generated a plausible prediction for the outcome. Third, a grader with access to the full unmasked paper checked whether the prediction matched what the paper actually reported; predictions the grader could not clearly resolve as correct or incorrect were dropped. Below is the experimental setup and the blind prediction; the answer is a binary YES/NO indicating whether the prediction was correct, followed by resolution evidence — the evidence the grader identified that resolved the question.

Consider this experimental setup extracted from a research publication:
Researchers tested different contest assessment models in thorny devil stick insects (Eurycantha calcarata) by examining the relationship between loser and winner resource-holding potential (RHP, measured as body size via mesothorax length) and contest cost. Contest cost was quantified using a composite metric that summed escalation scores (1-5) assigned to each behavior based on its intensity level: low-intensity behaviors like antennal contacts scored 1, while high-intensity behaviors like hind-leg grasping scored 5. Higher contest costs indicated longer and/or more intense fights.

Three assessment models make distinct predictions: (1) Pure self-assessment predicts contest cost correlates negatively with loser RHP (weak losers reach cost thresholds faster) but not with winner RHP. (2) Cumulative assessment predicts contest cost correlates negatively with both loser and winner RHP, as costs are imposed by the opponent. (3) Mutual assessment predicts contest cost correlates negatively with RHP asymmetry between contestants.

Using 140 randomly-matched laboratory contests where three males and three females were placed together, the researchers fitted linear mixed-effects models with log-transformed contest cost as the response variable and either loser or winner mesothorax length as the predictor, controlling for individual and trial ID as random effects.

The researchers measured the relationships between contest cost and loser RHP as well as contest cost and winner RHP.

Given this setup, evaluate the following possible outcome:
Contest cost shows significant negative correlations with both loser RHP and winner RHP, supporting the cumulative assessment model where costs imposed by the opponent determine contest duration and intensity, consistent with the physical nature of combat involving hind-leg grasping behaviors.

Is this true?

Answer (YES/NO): NO